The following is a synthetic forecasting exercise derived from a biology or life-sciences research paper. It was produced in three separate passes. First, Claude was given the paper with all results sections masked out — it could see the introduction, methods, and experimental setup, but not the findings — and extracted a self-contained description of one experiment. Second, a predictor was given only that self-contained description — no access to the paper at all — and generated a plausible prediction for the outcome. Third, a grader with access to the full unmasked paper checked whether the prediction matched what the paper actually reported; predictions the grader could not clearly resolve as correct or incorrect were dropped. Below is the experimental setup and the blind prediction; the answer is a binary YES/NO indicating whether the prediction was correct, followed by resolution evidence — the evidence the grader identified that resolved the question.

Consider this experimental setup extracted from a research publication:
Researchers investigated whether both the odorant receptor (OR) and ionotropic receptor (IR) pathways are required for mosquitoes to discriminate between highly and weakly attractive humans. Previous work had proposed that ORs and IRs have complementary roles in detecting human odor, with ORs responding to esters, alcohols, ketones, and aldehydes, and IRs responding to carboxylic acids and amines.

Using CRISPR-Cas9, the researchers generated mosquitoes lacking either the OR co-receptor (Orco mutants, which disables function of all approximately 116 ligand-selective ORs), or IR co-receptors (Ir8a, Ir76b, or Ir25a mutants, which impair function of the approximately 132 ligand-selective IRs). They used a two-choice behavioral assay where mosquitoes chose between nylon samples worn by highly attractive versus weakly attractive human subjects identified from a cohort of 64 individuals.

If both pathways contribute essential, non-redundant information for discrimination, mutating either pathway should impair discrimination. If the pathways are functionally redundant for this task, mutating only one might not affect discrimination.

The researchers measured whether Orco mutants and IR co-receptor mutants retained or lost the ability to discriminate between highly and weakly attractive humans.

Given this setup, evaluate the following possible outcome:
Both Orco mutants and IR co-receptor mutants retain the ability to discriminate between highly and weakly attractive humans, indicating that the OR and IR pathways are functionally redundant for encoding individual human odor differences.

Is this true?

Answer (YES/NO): YES